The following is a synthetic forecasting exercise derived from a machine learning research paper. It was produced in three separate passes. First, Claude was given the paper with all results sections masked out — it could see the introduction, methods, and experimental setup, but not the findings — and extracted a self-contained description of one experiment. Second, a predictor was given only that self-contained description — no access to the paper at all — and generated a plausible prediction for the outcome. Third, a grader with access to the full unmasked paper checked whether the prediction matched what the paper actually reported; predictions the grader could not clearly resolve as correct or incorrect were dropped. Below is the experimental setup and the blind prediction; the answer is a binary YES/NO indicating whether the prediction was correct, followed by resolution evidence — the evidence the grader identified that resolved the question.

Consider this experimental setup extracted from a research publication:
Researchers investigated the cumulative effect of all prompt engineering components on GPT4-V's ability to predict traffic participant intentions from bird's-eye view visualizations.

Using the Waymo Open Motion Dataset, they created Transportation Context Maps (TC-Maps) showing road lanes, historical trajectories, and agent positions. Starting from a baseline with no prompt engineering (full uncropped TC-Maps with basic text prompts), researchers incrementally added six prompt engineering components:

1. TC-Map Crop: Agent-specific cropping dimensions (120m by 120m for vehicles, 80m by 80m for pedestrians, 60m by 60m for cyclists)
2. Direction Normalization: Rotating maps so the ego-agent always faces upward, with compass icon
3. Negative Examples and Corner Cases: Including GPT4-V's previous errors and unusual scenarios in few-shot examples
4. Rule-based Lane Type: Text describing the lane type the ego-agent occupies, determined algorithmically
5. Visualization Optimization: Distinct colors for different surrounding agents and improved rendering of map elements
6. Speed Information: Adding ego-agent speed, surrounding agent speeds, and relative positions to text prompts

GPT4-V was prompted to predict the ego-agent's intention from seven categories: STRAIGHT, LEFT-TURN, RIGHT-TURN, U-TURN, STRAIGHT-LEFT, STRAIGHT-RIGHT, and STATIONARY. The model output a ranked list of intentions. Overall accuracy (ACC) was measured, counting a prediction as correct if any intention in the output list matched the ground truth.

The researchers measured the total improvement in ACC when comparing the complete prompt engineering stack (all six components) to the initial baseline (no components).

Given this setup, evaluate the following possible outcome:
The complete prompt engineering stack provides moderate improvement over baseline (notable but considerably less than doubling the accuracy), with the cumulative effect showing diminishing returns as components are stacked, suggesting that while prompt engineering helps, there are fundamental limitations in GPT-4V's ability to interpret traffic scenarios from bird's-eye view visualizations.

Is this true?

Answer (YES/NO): NO